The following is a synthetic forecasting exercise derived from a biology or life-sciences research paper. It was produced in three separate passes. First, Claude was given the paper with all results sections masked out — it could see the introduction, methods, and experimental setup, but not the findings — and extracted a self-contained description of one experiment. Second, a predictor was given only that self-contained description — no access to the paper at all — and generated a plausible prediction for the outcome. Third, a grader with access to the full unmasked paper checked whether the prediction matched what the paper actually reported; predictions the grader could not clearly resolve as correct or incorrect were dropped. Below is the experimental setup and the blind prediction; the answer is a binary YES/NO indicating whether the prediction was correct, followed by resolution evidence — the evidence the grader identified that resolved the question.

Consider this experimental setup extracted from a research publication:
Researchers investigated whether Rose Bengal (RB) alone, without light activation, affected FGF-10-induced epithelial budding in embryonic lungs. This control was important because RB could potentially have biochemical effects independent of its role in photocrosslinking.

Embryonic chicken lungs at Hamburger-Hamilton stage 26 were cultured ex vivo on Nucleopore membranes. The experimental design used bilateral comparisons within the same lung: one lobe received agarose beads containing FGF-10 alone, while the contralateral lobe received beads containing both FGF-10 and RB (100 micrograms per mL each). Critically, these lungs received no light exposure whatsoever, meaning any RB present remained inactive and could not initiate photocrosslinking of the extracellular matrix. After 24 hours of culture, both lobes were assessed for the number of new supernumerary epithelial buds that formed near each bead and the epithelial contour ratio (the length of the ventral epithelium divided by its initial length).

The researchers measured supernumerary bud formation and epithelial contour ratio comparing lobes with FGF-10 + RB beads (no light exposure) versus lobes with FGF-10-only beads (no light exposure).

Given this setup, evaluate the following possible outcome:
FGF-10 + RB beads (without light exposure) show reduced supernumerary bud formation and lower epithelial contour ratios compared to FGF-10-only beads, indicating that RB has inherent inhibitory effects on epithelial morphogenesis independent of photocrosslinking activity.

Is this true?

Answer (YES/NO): NO